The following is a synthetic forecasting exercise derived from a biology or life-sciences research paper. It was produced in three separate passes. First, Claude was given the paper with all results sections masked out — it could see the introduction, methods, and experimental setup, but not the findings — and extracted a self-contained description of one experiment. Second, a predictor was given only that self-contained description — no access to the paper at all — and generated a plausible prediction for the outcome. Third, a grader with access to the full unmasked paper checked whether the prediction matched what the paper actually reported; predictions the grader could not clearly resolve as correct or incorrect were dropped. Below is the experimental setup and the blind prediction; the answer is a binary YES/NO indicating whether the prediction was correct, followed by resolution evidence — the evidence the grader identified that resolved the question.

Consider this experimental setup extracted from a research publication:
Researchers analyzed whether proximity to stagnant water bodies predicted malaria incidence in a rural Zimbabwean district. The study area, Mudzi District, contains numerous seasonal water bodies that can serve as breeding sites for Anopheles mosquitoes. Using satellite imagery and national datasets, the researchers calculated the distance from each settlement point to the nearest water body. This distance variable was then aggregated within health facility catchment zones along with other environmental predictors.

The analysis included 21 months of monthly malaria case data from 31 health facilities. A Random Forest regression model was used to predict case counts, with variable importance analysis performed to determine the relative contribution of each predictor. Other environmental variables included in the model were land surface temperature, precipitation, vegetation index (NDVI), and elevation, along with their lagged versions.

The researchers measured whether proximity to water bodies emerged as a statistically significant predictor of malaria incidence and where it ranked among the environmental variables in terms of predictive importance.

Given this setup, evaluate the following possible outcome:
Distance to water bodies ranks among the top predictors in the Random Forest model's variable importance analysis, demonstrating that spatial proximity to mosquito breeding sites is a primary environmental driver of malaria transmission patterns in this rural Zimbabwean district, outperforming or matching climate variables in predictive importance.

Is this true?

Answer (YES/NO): NO